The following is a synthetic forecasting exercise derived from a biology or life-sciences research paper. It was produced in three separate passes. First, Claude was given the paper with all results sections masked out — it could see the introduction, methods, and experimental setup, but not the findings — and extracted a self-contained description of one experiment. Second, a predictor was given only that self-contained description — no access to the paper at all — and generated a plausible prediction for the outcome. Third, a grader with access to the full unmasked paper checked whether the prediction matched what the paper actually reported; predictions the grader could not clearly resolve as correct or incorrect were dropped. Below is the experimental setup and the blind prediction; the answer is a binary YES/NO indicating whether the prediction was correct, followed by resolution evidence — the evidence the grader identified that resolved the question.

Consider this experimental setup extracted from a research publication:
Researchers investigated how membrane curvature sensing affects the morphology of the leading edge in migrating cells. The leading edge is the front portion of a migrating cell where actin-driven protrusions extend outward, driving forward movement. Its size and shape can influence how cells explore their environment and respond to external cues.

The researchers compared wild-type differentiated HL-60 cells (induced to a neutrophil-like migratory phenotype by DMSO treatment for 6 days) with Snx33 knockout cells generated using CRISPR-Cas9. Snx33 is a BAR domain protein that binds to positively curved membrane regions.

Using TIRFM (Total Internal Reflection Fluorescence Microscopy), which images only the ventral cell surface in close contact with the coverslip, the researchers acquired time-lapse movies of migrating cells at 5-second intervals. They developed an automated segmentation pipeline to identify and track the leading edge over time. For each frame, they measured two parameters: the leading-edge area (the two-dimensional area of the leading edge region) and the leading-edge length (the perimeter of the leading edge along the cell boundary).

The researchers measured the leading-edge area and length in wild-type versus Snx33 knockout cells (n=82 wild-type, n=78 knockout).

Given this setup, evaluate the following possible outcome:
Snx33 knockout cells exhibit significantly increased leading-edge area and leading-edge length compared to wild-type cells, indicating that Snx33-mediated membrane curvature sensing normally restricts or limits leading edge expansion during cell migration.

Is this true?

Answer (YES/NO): YES